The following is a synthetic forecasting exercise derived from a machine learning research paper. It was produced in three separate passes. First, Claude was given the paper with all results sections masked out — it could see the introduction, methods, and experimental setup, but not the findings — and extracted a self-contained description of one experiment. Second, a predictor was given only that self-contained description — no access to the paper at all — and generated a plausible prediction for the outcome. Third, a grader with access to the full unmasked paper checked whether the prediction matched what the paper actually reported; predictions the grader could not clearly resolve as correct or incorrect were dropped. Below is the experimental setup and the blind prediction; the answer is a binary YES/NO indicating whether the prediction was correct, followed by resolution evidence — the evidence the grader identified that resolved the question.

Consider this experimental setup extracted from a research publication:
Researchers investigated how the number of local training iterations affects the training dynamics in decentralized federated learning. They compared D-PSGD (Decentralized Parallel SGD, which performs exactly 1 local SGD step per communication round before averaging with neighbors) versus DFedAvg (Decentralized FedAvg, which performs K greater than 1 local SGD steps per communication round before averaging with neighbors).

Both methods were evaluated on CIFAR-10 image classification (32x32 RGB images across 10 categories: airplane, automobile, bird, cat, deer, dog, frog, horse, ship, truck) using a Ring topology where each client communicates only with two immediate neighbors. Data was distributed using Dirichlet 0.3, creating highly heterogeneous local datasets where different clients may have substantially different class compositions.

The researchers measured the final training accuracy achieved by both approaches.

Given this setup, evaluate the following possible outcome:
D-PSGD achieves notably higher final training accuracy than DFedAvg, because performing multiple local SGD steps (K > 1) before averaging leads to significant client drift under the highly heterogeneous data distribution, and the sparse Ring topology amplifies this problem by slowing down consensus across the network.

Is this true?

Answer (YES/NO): NO